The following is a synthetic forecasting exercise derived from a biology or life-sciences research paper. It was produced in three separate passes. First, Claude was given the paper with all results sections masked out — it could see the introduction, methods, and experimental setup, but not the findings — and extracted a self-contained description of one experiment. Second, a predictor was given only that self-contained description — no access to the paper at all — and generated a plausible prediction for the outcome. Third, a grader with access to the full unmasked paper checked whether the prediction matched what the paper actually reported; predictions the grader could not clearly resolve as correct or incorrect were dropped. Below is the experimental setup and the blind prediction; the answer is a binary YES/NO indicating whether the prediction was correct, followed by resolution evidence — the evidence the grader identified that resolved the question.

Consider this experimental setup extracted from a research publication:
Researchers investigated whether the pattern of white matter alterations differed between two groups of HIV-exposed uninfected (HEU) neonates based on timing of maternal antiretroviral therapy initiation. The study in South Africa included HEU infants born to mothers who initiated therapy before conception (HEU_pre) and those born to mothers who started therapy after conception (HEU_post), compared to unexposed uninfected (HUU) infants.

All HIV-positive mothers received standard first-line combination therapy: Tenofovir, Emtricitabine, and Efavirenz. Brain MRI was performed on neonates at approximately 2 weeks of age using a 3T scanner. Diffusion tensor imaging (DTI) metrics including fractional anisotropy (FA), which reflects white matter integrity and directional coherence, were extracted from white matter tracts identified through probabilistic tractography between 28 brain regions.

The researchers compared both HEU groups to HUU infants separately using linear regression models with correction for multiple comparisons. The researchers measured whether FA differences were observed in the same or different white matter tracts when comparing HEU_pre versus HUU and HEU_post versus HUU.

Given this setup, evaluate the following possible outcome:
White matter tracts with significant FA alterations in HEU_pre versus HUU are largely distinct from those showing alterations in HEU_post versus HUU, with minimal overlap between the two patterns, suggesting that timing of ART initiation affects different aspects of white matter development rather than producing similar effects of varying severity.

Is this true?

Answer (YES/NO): NO